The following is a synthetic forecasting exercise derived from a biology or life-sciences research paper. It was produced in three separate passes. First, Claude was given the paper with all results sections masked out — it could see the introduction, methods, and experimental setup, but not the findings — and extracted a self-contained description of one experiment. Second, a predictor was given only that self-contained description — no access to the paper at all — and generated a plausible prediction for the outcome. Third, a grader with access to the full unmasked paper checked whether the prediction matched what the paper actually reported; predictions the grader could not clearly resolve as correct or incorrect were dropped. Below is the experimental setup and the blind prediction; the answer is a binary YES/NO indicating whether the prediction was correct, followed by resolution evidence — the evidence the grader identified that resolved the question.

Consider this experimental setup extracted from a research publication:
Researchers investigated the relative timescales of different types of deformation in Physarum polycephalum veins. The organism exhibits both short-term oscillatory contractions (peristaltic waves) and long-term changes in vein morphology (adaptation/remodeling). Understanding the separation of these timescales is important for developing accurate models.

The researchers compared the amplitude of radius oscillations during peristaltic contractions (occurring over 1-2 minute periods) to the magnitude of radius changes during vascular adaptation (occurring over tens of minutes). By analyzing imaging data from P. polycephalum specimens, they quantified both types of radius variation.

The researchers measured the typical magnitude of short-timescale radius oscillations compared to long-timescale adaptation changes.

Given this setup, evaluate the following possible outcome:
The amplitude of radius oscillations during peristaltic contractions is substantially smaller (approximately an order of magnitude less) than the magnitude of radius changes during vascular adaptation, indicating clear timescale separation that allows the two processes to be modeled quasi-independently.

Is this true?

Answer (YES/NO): YES